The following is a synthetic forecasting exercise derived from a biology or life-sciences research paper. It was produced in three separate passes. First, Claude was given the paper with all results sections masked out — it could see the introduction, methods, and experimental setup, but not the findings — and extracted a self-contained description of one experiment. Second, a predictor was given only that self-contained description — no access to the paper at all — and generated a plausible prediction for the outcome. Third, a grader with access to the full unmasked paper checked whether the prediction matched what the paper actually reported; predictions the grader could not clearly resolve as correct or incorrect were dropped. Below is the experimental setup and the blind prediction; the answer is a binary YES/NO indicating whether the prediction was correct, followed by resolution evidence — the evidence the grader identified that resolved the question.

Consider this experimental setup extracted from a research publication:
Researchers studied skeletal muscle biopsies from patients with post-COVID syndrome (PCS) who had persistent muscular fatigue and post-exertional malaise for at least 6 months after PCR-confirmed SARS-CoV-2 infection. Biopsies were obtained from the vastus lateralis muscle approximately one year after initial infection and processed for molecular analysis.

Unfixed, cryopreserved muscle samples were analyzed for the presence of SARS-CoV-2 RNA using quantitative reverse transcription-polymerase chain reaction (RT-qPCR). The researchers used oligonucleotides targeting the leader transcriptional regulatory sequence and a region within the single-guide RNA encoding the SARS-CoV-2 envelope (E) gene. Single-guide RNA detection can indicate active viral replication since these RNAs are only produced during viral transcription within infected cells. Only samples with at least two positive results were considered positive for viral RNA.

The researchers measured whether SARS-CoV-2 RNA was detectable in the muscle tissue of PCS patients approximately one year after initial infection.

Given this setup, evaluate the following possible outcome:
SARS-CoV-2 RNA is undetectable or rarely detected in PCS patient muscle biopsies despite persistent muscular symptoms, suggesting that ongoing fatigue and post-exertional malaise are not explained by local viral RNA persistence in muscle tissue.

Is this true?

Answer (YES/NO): YES